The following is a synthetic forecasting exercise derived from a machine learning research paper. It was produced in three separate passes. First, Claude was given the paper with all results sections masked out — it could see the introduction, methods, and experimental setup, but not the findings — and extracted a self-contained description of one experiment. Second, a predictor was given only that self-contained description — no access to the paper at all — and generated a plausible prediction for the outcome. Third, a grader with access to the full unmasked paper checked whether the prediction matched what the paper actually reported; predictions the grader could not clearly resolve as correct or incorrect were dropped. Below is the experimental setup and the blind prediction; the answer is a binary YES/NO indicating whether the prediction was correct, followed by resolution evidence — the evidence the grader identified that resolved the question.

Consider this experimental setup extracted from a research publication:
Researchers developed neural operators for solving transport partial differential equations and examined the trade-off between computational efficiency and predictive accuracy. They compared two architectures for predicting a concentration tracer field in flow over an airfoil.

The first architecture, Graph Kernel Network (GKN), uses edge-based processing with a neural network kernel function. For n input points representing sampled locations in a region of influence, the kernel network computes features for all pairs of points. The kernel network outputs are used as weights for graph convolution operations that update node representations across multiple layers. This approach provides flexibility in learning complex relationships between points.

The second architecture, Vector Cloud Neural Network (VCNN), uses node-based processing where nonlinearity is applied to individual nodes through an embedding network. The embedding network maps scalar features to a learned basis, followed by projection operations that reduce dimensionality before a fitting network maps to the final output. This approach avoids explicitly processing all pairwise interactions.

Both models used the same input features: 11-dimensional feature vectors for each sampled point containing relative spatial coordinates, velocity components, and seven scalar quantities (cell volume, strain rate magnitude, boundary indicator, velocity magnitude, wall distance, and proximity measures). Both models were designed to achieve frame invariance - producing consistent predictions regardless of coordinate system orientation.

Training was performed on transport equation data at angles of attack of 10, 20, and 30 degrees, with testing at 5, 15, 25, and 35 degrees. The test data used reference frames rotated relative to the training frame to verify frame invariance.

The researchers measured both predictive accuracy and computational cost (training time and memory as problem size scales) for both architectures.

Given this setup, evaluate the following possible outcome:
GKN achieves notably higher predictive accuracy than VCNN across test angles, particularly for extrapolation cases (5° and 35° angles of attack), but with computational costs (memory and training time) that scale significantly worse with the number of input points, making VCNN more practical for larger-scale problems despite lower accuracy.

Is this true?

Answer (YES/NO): YES